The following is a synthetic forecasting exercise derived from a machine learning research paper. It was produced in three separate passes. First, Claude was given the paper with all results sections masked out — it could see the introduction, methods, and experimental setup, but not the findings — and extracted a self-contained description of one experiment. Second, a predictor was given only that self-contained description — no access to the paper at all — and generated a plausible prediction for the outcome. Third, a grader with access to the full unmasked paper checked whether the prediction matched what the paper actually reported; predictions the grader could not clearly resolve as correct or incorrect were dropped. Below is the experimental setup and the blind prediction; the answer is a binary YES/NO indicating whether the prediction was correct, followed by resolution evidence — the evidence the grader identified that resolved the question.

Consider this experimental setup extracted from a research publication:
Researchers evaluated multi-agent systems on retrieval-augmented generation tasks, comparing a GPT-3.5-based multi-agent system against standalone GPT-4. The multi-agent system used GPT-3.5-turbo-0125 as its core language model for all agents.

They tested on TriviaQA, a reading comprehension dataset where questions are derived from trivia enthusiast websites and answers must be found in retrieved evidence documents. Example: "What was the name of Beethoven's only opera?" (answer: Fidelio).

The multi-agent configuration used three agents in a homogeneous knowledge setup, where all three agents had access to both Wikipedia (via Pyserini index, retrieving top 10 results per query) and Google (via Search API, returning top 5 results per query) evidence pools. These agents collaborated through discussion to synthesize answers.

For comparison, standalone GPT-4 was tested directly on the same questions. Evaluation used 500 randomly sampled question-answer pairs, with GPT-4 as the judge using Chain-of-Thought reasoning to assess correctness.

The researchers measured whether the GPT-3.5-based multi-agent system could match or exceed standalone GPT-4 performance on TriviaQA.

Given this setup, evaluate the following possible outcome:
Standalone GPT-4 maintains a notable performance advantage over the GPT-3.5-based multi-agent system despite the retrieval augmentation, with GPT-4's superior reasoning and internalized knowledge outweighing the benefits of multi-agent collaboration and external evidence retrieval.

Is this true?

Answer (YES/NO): NO